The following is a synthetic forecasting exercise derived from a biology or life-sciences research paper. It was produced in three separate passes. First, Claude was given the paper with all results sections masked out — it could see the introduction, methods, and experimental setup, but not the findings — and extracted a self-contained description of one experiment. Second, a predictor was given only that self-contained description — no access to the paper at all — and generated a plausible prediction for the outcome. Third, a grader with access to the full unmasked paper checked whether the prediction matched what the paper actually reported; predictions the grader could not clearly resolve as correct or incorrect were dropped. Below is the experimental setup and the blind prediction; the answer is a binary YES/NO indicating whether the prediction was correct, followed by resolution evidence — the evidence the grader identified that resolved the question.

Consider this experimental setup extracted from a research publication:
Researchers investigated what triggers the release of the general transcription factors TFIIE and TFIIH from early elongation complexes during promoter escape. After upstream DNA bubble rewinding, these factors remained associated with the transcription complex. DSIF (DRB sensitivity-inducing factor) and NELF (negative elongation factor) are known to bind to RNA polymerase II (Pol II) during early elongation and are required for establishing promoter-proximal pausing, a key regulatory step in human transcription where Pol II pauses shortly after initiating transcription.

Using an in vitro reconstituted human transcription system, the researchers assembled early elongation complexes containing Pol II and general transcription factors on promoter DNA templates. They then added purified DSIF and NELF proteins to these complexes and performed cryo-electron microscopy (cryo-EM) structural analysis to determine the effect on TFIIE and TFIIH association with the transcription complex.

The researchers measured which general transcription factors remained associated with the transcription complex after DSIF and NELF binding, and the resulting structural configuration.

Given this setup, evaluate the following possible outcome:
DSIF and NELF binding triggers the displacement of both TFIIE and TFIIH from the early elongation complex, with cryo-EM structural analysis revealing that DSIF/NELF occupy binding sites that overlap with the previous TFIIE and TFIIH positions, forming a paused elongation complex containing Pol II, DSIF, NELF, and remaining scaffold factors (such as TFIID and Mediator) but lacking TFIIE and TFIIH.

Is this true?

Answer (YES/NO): NO